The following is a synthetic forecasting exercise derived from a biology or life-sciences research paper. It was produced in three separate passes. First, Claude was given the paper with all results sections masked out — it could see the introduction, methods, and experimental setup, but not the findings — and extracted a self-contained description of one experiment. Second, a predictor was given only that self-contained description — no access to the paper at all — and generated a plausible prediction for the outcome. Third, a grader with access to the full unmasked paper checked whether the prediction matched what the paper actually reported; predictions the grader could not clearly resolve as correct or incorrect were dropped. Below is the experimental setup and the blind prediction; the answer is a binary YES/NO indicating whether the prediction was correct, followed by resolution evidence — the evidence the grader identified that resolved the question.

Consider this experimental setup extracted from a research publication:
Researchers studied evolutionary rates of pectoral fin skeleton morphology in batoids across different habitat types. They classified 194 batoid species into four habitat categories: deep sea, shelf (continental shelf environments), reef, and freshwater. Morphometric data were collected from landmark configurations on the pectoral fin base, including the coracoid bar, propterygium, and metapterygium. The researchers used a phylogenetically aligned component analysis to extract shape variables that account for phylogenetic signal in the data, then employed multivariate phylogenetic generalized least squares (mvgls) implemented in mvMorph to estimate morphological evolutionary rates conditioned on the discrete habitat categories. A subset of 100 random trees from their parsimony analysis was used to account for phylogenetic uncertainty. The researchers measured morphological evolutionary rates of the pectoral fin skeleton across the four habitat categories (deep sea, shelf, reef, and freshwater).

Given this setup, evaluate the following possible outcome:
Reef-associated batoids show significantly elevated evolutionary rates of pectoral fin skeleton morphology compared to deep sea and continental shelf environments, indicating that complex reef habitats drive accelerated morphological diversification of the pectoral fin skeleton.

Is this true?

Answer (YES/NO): NO